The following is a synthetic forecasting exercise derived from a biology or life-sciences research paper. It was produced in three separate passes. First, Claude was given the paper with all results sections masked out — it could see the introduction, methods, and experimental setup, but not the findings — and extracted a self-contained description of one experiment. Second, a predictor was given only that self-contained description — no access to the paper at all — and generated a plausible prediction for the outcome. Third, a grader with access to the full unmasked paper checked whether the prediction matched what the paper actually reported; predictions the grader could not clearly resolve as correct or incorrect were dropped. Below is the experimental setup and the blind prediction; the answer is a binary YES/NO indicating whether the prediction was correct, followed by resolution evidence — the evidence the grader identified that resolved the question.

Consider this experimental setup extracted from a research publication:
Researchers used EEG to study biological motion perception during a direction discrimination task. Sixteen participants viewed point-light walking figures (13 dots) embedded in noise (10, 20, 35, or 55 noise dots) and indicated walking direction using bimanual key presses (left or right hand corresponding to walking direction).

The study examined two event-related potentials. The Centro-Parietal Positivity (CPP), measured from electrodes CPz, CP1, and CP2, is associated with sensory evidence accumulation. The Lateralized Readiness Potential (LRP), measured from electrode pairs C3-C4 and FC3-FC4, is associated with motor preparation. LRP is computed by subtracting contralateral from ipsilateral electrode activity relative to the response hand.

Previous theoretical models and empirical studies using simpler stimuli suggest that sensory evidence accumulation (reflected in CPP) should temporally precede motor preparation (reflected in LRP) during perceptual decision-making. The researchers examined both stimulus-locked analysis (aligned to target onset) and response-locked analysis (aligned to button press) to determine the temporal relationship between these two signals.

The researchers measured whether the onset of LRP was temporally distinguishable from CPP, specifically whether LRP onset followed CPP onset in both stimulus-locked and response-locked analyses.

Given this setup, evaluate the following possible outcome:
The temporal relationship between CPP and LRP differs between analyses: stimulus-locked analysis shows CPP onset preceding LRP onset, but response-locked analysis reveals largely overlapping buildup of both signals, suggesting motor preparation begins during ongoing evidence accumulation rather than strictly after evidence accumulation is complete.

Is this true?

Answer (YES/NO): NO